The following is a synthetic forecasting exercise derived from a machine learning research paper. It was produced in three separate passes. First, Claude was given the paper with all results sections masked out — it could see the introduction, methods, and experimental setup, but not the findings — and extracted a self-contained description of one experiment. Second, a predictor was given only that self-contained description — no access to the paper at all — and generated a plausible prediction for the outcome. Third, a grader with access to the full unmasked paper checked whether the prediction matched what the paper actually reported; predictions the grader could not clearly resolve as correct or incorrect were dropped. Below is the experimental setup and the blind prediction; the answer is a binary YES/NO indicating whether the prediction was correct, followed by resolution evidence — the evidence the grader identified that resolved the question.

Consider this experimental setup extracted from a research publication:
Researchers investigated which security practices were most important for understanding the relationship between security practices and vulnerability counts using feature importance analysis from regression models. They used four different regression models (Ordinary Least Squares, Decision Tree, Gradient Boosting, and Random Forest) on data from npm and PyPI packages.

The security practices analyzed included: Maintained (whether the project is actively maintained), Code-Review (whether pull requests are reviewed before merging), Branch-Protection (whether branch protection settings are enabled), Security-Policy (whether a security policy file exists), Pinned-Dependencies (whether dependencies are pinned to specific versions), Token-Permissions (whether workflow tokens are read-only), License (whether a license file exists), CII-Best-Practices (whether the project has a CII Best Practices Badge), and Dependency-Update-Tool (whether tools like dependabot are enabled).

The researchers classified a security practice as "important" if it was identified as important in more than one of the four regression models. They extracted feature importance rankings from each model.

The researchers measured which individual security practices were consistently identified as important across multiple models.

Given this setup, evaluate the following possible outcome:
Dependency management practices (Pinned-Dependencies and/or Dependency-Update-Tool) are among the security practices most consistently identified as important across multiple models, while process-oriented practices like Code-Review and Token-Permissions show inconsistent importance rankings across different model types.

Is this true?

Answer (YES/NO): NO